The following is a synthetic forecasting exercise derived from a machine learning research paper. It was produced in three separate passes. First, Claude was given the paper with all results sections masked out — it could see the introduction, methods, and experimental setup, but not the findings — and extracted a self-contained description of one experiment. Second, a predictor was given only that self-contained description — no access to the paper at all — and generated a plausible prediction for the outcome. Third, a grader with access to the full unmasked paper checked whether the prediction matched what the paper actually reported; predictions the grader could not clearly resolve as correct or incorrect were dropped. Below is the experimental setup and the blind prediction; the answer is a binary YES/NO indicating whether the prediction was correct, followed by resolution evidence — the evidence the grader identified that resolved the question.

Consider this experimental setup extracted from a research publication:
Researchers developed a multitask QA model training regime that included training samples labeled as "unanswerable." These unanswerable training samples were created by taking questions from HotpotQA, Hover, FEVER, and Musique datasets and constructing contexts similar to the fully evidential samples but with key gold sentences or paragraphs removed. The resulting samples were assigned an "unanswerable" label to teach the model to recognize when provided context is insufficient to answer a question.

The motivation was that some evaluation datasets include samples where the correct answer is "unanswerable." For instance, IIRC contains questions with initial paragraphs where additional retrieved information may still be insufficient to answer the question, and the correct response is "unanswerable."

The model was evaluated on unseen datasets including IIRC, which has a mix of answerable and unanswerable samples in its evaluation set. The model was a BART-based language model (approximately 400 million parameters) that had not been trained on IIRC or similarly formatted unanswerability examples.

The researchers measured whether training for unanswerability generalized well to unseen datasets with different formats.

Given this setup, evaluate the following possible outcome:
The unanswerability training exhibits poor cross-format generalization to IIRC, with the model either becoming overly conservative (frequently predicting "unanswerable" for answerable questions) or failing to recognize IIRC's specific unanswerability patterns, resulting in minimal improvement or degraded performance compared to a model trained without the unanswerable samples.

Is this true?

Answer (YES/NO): YES